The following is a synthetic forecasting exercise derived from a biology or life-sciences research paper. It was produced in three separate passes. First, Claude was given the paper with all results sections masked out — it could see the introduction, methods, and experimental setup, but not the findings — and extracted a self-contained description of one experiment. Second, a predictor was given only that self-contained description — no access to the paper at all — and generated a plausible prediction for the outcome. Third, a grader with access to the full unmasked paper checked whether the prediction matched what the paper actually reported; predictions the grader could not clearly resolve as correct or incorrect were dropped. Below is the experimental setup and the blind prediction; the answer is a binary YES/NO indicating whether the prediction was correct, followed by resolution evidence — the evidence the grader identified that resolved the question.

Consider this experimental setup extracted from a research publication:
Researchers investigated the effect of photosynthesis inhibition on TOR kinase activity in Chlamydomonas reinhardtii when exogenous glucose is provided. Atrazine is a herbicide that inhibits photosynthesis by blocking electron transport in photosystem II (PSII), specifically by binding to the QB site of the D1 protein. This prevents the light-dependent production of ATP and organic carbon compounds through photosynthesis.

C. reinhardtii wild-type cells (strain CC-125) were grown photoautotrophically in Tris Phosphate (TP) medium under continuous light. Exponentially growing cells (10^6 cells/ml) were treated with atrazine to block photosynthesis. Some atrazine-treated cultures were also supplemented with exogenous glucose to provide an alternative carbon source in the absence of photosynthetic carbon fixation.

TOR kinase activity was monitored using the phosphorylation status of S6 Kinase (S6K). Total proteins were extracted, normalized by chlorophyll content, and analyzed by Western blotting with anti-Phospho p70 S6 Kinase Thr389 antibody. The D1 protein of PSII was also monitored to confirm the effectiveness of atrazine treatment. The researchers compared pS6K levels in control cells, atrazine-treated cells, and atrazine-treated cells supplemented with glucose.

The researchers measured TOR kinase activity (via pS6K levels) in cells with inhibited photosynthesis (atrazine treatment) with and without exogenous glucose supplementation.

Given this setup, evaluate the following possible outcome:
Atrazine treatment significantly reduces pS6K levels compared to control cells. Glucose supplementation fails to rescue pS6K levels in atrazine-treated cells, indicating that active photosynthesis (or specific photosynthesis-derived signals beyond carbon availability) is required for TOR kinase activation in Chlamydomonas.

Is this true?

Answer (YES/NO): NO